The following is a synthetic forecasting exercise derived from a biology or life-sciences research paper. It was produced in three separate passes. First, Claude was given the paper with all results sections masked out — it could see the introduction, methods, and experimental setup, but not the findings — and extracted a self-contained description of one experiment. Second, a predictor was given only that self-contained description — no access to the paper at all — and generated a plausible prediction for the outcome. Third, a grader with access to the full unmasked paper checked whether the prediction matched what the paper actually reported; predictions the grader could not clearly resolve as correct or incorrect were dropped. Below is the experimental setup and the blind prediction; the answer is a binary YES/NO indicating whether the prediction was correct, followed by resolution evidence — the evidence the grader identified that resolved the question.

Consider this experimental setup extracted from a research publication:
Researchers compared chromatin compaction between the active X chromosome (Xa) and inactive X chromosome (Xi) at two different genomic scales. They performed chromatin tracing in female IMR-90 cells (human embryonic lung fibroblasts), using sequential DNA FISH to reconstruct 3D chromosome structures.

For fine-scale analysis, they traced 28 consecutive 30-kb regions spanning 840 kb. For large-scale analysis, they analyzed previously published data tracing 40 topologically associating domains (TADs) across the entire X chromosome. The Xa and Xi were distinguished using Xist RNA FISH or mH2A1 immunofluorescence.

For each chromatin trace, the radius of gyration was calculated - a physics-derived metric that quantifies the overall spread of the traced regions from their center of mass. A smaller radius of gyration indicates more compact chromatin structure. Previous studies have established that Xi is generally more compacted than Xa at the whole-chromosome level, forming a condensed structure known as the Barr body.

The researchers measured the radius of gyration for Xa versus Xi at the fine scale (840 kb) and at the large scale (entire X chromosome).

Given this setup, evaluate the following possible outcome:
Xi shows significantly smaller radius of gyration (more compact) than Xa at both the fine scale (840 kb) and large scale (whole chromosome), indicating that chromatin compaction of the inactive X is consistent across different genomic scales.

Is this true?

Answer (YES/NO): NO